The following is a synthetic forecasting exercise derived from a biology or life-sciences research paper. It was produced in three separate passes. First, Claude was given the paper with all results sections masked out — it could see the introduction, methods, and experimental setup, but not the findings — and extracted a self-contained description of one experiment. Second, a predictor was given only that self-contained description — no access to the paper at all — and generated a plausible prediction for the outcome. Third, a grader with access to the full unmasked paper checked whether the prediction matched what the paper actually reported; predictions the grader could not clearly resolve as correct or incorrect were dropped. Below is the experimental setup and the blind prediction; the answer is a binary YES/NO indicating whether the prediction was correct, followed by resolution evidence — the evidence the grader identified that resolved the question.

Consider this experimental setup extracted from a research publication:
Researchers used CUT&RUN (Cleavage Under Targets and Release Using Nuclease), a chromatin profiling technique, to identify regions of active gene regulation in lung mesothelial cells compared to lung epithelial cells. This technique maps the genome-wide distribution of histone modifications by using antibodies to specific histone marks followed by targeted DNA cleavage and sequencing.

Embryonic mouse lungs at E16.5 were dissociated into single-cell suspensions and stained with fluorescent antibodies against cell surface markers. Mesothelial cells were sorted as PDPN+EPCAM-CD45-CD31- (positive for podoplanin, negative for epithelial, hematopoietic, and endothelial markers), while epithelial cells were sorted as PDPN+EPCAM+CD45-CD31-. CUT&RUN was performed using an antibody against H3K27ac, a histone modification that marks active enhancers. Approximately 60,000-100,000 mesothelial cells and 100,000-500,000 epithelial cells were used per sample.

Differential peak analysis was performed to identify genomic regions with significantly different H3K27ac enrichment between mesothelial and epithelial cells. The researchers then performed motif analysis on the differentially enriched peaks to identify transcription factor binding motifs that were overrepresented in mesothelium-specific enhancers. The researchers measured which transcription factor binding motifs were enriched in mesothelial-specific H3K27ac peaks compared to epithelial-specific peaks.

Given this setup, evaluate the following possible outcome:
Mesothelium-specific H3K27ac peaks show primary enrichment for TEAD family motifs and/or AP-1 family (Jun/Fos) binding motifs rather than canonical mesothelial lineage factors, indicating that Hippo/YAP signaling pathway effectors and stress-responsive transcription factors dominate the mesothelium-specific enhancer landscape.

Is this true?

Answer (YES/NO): NO